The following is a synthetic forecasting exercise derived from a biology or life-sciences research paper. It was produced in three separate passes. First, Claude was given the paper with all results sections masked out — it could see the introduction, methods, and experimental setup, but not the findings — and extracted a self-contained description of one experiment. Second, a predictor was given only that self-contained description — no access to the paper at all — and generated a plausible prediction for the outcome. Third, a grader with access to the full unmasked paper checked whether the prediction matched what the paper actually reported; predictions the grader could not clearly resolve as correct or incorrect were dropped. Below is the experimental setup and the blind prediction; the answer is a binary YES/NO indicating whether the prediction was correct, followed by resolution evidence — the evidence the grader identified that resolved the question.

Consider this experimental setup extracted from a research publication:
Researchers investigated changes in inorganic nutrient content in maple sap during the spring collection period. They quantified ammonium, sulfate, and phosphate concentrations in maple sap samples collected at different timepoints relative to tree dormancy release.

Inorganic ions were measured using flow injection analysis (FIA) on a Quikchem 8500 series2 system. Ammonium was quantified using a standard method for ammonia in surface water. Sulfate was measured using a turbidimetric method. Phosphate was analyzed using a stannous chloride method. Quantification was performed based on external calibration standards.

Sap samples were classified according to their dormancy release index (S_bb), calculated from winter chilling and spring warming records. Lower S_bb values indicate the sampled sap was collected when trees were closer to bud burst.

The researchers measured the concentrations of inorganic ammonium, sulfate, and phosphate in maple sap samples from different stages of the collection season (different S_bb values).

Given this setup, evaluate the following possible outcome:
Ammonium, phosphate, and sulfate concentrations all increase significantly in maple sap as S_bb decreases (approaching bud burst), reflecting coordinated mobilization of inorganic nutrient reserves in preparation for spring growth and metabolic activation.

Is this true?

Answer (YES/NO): NO